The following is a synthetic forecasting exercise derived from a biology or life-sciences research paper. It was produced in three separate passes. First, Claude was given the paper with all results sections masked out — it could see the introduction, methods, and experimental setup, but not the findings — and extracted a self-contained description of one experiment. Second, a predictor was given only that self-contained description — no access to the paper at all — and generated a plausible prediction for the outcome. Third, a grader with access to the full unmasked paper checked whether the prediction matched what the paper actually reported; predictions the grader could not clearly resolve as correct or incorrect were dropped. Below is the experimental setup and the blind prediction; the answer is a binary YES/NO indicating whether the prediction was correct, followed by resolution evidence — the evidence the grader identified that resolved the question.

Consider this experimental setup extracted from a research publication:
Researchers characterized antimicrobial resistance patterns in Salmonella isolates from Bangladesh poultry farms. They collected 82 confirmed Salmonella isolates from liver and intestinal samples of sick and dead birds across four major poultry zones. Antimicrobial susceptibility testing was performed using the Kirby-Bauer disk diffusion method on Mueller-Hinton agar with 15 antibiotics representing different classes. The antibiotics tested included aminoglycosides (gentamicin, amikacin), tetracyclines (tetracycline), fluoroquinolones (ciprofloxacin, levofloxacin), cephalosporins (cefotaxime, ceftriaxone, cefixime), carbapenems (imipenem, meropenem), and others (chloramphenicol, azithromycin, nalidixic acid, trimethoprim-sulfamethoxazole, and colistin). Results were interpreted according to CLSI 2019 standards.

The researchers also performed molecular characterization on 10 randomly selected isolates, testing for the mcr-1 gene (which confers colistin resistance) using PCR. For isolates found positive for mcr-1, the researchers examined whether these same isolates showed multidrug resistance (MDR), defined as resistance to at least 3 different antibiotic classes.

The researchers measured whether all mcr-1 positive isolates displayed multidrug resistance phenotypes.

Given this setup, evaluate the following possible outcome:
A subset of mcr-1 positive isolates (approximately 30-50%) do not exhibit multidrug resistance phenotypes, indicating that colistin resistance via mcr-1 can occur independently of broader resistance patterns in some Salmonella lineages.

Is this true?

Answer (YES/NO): NO